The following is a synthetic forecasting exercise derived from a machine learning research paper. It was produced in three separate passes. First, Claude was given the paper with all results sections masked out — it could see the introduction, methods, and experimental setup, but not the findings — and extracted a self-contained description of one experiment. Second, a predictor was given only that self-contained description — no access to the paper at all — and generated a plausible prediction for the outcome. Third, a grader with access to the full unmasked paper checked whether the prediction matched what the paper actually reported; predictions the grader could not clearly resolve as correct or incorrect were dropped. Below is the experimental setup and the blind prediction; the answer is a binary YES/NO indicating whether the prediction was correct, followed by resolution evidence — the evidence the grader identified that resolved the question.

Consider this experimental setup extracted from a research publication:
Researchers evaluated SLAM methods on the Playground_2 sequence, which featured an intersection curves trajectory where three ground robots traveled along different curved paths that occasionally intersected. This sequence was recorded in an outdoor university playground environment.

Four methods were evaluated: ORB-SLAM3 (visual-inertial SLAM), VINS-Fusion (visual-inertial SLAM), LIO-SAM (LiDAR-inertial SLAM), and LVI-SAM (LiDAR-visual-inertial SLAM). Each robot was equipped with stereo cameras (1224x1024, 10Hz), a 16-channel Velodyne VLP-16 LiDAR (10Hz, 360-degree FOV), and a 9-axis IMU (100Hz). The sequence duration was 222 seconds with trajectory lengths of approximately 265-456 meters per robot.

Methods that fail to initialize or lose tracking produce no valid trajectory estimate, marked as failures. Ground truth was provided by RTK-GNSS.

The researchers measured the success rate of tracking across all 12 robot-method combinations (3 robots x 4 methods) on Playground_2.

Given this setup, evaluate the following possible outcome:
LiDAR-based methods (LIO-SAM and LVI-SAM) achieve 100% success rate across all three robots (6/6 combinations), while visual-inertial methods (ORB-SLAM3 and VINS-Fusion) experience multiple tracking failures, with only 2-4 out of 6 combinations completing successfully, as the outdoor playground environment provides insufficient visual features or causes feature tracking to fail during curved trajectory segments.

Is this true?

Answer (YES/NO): NO